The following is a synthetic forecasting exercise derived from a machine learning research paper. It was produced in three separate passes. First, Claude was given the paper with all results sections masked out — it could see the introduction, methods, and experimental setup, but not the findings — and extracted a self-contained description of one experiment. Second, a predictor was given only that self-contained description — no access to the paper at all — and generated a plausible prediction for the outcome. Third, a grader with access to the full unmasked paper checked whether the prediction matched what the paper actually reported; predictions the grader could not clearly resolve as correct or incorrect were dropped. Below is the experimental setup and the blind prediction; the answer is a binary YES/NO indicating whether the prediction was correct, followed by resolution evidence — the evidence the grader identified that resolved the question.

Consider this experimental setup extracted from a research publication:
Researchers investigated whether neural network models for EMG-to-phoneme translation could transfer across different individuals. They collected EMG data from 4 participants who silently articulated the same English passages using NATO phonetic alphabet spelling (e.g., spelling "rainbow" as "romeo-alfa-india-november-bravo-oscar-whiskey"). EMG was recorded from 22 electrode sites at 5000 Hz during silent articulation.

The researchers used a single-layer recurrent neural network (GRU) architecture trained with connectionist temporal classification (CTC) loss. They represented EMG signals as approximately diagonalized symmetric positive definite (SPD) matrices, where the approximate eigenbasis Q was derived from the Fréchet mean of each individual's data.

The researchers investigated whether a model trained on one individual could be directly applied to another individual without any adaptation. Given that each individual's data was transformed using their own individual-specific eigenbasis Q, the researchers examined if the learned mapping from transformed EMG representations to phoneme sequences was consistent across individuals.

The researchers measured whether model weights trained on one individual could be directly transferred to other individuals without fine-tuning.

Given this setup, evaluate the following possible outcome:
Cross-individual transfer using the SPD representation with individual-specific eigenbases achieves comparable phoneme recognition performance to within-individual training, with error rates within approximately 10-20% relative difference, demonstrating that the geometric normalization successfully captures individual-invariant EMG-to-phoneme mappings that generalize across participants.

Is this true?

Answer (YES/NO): NO